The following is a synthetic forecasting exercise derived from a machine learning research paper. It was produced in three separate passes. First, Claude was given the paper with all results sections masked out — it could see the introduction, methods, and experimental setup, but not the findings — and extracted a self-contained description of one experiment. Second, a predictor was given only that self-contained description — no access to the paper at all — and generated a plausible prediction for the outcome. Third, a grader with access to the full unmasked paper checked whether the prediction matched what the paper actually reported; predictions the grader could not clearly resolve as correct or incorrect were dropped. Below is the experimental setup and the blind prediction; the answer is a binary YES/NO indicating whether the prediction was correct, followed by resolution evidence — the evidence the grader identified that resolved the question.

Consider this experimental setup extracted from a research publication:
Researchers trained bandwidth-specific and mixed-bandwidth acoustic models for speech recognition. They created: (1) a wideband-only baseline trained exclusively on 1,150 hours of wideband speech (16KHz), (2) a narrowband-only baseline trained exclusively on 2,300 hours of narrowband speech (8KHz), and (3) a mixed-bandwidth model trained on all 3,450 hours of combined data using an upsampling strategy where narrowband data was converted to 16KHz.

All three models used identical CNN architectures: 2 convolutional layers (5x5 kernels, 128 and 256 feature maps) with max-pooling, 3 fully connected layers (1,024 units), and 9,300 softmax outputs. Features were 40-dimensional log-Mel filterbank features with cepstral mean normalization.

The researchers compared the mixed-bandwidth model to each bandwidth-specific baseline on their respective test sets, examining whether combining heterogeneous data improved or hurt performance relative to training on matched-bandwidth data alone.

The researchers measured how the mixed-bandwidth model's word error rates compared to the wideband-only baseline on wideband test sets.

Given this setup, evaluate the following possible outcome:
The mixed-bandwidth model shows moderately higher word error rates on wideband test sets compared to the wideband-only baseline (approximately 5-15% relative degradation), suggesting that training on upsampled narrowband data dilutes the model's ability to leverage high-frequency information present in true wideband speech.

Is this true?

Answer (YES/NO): NO